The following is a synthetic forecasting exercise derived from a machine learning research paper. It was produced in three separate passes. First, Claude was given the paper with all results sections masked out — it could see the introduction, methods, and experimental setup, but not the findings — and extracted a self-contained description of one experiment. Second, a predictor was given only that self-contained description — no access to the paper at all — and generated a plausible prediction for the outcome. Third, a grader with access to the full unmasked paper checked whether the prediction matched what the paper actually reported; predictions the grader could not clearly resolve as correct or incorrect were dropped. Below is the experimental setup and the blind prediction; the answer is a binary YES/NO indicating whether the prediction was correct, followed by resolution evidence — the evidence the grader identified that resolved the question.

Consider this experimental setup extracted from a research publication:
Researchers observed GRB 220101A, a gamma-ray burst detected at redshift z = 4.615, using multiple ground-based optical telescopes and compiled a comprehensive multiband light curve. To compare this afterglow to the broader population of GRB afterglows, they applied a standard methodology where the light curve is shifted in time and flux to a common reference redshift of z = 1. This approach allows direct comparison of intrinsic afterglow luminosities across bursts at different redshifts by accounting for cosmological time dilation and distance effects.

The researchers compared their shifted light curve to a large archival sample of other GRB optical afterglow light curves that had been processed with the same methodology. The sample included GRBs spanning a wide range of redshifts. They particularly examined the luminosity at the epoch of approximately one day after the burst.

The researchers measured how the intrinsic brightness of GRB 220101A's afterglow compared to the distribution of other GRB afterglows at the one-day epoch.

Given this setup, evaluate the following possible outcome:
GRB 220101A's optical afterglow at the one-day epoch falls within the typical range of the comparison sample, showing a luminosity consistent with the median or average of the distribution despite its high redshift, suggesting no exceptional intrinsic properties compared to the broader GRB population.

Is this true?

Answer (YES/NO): NO